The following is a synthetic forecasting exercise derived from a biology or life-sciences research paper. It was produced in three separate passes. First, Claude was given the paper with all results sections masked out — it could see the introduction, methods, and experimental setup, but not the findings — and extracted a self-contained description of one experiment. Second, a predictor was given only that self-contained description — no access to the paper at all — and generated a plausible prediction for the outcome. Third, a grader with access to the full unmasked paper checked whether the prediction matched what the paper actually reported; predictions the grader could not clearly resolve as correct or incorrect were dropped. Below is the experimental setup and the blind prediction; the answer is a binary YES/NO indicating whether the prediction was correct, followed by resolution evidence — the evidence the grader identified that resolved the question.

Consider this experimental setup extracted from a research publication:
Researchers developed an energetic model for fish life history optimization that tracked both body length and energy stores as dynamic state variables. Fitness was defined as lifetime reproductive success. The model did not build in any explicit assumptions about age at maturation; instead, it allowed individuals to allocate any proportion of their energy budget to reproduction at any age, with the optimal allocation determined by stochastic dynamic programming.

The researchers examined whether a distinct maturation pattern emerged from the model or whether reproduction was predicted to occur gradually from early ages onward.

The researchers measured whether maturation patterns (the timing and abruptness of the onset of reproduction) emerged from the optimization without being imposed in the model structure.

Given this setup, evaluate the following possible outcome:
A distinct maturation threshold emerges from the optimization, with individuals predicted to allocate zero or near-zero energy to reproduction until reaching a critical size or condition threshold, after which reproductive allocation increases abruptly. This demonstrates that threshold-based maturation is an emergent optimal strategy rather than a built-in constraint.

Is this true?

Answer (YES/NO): NO